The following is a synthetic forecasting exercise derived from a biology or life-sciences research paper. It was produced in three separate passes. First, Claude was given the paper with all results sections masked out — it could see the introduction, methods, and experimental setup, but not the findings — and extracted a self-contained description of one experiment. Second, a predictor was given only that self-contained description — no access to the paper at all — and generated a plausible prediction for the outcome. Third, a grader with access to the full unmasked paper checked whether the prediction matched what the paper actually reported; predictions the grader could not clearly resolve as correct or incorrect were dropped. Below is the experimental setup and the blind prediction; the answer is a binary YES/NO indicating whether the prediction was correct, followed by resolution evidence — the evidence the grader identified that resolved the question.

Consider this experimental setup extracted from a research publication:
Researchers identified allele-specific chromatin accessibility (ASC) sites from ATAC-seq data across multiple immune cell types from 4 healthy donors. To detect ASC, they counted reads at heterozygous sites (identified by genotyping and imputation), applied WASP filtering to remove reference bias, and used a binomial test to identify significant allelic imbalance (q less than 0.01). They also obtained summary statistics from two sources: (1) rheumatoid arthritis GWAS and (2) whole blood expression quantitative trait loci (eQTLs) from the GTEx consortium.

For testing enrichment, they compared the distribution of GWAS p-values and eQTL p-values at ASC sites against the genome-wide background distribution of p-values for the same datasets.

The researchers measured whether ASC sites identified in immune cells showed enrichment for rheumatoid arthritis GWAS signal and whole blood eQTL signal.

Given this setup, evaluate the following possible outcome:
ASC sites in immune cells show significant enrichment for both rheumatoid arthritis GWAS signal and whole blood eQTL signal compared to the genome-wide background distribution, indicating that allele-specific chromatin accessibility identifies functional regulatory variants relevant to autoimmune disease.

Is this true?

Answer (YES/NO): NO